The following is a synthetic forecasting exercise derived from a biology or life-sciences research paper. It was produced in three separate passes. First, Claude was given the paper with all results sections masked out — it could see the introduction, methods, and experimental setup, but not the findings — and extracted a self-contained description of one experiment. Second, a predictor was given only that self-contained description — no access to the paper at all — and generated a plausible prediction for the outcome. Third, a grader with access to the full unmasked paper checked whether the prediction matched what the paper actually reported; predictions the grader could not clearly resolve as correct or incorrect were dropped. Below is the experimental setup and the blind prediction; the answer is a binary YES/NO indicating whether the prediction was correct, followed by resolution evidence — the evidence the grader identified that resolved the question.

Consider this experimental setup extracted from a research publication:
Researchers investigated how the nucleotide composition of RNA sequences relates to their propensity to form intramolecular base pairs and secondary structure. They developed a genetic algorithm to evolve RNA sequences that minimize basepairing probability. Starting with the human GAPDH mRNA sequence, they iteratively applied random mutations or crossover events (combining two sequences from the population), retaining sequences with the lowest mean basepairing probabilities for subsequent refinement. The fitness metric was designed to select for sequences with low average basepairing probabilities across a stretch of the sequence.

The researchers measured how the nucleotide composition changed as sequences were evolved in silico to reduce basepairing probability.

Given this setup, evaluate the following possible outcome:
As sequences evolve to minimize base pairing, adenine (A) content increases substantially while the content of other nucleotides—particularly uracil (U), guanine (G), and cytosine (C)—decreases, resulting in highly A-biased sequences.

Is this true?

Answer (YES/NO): NO